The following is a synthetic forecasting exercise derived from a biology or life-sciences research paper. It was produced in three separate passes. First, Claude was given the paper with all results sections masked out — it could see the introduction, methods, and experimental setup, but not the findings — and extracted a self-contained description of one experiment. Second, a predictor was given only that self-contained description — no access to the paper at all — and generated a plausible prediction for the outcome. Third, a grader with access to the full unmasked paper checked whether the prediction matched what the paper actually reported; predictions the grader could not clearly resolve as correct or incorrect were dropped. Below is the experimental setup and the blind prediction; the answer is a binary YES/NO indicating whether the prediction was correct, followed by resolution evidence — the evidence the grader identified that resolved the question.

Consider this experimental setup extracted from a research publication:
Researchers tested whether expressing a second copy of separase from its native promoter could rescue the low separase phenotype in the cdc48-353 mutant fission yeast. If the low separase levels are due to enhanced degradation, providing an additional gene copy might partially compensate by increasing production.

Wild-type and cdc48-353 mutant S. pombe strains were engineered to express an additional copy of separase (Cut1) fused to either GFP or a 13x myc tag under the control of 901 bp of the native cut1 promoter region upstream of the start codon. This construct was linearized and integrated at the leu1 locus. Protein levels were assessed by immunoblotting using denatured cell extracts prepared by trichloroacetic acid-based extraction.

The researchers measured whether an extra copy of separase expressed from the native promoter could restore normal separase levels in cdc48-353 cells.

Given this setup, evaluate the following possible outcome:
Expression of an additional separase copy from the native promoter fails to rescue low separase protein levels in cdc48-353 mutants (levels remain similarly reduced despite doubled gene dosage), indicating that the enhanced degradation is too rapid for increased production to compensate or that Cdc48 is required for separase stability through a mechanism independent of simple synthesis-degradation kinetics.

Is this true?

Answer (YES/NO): NO